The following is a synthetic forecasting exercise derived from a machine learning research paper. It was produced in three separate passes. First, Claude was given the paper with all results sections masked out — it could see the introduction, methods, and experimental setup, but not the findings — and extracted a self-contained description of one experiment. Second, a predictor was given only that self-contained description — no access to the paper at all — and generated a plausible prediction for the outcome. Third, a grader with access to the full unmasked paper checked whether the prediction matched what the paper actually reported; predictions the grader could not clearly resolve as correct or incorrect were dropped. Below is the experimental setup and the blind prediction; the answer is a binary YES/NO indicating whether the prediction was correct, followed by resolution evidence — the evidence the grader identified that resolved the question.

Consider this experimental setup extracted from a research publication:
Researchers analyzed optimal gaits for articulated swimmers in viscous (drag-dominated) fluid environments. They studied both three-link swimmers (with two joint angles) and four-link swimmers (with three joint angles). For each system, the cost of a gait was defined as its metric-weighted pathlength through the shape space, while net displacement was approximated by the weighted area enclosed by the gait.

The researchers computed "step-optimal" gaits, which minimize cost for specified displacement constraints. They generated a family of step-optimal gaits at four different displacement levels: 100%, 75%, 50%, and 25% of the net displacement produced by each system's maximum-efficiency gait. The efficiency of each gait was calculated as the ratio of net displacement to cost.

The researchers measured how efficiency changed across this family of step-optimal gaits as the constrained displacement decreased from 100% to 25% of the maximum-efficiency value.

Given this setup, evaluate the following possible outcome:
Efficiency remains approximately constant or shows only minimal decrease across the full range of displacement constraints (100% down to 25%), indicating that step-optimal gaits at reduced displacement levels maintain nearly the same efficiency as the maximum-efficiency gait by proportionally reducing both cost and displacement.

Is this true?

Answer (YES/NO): NO